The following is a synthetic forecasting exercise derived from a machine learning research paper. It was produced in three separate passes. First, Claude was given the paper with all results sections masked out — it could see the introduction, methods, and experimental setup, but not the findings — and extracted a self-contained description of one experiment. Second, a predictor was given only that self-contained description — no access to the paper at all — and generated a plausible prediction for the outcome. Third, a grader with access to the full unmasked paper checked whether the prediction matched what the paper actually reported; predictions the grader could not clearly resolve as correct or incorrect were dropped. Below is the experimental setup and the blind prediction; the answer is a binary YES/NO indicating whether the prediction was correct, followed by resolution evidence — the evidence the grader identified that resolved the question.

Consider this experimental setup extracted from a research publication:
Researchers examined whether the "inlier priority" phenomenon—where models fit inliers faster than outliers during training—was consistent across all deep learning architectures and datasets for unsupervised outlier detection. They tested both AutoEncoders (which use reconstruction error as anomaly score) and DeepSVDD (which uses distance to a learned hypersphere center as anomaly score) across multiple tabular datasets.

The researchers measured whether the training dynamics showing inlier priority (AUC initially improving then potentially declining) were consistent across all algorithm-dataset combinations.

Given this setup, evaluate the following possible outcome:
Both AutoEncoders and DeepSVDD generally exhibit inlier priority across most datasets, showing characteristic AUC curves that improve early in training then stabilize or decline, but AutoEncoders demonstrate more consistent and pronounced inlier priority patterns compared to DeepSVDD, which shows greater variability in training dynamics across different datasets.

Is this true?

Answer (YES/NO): NO